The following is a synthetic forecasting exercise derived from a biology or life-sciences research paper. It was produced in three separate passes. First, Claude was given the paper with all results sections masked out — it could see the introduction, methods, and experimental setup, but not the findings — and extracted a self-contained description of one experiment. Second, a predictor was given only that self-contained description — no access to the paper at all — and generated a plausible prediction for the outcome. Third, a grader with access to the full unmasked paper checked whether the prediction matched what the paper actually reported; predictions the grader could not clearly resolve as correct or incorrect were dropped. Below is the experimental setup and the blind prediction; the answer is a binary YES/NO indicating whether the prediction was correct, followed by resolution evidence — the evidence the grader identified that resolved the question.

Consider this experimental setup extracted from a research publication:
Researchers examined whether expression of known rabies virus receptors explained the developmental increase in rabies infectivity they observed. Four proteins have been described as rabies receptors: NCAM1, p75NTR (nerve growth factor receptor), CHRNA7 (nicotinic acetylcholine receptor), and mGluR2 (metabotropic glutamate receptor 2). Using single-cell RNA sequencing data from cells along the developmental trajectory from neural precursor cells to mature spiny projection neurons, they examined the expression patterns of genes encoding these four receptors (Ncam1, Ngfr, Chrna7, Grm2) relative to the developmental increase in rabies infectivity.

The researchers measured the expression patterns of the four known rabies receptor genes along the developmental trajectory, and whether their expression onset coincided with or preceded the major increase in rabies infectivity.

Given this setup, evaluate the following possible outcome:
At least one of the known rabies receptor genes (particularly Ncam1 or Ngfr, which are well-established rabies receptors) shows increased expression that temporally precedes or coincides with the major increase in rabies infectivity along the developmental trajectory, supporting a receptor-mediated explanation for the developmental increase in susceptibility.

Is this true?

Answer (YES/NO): NO